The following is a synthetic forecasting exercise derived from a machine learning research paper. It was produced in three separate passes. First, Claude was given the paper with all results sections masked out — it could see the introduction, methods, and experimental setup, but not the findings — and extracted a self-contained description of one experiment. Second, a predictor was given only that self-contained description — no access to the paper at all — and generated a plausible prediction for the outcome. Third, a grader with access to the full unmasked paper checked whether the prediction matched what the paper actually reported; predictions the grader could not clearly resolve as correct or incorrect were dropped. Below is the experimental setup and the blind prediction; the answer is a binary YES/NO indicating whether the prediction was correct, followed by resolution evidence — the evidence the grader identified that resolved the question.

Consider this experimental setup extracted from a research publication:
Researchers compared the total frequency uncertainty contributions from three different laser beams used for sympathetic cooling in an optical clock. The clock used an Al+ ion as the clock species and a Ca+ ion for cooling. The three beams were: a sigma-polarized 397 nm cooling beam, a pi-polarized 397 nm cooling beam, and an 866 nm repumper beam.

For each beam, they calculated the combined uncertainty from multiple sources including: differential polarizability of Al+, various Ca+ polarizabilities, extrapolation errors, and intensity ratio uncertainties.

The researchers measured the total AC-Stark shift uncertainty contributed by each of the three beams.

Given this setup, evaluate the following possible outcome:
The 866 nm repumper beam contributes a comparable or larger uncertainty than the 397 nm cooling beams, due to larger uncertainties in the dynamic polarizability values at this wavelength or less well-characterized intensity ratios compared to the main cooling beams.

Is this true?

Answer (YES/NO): NO